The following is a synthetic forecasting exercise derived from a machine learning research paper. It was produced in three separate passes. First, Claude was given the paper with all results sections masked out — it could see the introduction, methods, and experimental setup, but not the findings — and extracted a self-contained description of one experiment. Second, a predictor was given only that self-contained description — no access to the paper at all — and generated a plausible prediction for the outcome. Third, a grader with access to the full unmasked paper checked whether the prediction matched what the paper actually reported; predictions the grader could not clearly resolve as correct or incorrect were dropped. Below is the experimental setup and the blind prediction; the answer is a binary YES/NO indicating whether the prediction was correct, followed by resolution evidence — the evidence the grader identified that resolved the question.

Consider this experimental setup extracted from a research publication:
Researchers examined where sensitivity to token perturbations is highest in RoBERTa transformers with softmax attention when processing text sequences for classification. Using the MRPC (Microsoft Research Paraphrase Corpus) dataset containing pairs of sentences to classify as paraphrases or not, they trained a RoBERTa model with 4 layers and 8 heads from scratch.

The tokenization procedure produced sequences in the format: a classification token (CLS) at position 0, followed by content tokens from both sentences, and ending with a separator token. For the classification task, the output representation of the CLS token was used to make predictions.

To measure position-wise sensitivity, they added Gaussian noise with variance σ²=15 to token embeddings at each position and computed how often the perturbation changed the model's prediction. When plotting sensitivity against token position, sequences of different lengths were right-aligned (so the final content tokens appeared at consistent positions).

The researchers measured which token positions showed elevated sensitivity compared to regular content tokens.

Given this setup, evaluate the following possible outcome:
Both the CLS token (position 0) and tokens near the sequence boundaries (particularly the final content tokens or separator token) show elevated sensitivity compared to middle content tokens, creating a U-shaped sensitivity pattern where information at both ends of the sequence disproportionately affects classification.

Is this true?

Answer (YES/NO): NO